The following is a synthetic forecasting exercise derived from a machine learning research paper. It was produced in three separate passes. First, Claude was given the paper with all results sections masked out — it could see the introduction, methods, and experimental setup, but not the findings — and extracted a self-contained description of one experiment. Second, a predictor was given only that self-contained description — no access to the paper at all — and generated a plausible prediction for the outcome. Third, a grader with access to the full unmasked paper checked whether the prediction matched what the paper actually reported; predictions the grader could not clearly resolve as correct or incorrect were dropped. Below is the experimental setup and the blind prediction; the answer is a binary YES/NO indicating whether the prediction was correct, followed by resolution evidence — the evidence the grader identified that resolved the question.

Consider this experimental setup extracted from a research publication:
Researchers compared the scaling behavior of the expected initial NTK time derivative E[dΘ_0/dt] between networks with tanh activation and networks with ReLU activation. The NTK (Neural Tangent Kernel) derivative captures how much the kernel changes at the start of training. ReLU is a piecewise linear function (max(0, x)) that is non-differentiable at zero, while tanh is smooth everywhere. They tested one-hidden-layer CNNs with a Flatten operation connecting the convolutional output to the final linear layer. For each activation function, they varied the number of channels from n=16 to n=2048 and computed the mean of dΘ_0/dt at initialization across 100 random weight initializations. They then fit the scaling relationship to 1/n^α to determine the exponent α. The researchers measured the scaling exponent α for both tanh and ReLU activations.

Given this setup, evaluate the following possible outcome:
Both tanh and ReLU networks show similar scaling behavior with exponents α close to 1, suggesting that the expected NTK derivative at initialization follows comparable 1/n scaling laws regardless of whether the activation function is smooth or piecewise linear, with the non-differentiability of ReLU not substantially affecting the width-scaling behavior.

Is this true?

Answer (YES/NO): YES